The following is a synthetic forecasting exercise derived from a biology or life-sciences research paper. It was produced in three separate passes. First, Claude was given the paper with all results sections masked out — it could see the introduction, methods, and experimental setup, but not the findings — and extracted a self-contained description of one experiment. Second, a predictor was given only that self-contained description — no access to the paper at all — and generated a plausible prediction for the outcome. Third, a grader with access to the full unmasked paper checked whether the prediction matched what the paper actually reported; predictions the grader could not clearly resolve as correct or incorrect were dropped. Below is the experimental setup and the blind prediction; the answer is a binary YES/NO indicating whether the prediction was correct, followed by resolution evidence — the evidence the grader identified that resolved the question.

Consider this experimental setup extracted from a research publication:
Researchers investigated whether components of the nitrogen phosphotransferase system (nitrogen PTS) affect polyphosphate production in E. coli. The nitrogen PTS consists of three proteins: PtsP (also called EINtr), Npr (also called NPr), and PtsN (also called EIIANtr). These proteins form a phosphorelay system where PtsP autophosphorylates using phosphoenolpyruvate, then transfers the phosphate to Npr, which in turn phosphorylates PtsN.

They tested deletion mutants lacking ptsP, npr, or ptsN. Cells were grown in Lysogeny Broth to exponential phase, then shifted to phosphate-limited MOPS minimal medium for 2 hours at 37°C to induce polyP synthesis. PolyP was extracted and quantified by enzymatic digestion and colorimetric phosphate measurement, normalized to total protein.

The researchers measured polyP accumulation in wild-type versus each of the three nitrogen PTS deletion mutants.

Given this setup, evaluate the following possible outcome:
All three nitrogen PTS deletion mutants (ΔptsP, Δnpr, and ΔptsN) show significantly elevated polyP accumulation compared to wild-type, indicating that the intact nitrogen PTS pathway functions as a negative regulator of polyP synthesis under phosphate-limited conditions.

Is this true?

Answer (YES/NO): NO